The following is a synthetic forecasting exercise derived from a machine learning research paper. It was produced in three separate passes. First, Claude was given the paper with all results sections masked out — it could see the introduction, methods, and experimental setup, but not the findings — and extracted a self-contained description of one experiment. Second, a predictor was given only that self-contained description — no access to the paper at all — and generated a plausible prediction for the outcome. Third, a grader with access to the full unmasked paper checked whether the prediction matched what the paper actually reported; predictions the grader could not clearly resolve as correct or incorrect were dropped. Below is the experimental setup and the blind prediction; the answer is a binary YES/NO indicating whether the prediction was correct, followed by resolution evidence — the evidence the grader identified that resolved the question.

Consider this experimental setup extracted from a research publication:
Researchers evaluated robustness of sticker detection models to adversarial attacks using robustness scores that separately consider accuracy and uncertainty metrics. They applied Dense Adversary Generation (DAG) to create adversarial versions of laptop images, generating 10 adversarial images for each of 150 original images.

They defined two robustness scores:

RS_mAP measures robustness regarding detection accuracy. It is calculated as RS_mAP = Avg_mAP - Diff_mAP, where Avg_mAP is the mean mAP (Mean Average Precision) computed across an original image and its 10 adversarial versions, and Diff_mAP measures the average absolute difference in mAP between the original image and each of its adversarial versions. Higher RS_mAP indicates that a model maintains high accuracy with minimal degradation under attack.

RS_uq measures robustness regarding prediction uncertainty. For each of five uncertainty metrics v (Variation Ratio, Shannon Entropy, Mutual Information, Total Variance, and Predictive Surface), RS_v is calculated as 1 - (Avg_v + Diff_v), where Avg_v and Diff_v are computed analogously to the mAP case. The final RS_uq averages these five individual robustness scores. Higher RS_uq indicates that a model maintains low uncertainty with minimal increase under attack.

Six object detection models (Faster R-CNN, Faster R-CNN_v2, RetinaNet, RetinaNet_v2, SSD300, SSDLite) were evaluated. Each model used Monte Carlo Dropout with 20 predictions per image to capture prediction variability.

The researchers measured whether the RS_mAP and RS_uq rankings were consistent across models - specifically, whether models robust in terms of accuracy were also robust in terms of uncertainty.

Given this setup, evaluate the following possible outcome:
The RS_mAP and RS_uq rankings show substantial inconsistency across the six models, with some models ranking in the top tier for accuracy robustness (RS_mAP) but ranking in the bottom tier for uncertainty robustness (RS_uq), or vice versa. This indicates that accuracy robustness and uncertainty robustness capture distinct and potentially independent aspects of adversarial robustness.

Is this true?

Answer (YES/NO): NO